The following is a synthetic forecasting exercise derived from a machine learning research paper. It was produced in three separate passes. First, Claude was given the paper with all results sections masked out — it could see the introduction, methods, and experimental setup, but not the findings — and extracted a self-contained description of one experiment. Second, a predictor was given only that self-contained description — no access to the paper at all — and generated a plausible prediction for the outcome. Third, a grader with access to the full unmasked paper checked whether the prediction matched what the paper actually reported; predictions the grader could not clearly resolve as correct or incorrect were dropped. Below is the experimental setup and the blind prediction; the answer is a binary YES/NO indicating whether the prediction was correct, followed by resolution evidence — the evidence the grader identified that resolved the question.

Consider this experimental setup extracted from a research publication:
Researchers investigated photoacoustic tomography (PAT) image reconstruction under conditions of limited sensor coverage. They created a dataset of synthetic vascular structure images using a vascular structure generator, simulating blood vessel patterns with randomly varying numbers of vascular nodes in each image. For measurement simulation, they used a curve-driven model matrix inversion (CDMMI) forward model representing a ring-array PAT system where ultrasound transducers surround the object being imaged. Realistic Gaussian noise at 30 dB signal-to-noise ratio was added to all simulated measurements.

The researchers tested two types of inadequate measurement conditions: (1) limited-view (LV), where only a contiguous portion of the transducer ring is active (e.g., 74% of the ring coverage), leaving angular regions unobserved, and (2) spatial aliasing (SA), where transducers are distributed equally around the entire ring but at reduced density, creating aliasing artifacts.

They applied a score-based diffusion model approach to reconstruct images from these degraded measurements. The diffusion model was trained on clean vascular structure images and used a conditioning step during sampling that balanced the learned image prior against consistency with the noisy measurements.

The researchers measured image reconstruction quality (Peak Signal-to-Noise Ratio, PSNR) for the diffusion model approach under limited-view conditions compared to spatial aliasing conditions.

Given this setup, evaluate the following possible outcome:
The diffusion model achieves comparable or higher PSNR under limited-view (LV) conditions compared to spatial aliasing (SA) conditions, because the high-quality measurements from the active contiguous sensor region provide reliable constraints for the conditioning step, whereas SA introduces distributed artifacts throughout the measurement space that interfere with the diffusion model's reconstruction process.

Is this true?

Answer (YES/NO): NO